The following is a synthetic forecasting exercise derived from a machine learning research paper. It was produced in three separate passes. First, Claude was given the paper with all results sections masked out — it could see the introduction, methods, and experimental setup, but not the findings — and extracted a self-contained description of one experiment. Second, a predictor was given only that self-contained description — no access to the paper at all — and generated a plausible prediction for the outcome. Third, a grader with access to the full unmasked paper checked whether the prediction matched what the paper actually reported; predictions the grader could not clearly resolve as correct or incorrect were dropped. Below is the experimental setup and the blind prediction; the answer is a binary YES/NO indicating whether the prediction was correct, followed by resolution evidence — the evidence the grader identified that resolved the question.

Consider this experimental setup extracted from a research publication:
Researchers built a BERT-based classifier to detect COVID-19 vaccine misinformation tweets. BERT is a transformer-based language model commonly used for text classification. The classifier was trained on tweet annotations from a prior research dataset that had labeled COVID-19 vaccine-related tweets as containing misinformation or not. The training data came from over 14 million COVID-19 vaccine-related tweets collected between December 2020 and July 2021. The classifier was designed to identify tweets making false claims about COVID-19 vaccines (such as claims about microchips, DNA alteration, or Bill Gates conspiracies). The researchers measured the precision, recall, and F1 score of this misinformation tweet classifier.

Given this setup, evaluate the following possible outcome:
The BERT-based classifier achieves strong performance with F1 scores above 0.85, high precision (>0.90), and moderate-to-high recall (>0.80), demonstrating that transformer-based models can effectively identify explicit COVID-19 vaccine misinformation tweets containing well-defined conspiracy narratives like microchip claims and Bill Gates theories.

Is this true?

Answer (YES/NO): YES